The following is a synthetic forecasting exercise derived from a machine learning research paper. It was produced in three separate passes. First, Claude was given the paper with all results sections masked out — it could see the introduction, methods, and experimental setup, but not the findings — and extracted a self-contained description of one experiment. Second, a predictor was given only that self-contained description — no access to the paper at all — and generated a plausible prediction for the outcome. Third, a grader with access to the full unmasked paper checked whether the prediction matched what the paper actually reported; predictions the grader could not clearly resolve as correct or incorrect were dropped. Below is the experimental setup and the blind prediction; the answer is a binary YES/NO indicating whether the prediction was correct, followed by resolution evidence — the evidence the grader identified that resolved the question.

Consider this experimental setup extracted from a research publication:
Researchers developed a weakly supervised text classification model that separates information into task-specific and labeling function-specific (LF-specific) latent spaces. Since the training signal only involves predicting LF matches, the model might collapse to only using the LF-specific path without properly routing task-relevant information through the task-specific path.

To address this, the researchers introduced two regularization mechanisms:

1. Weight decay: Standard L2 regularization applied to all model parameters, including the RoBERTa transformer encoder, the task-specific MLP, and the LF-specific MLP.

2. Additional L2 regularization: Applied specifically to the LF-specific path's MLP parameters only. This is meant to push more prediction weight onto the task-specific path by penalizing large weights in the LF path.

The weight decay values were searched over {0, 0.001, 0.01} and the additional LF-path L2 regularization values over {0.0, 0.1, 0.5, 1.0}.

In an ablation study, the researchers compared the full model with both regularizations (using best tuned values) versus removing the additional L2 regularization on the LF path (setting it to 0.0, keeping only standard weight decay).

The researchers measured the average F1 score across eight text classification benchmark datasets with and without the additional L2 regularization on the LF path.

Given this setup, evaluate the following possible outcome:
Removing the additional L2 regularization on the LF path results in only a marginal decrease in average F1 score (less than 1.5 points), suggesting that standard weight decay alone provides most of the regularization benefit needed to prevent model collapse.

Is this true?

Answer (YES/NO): YES